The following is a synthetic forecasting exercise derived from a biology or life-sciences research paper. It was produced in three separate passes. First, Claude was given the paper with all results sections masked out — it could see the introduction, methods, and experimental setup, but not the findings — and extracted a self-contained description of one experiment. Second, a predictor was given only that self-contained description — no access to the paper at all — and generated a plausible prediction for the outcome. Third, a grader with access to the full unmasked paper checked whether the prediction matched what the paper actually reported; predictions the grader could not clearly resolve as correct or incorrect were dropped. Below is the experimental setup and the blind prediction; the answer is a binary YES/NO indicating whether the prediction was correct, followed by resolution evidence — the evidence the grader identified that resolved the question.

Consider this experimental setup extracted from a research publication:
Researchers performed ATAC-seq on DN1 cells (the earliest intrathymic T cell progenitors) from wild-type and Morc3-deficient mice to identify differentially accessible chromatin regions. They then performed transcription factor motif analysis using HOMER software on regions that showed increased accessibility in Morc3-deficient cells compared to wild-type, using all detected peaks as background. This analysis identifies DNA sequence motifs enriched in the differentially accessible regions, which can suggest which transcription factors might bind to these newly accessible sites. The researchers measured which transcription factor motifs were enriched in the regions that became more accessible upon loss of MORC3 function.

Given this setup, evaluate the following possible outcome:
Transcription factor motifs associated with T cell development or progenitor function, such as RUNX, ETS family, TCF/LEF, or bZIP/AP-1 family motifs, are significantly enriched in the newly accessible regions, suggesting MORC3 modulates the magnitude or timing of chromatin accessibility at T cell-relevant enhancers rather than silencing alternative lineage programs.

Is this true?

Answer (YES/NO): NO